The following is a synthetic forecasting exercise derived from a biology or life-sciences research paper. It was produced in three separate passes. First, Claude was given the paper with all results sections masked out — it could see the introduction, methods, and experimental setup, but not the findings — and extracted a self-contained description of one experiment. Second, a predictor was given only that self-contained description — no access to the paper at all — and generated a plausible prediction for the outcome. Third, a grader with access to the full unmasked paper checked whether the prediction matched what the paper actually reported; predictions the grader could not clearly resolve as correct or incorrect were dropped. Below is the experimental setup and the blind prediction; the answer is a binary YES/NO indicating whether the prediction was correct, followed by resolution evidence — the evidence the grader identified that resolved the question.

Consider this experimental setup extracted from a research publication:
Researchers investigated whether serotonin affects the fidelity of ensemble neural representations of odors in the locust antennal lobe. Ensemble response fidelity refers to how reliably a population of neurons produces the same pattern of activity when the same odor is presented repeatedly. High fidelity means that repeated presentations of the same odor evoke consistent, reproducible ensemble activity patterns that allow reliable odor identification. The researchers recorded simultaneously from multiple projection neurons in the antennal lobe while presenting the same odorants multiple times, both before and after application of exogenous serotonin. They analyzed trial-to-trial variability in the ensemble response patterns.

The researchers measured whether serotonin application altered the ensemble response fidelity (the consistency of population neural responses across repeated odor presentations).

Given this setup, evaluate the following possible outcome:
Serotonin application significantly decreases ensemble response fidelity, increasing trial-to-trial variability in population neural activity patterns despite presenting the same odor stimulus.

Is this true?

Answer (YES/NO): NO